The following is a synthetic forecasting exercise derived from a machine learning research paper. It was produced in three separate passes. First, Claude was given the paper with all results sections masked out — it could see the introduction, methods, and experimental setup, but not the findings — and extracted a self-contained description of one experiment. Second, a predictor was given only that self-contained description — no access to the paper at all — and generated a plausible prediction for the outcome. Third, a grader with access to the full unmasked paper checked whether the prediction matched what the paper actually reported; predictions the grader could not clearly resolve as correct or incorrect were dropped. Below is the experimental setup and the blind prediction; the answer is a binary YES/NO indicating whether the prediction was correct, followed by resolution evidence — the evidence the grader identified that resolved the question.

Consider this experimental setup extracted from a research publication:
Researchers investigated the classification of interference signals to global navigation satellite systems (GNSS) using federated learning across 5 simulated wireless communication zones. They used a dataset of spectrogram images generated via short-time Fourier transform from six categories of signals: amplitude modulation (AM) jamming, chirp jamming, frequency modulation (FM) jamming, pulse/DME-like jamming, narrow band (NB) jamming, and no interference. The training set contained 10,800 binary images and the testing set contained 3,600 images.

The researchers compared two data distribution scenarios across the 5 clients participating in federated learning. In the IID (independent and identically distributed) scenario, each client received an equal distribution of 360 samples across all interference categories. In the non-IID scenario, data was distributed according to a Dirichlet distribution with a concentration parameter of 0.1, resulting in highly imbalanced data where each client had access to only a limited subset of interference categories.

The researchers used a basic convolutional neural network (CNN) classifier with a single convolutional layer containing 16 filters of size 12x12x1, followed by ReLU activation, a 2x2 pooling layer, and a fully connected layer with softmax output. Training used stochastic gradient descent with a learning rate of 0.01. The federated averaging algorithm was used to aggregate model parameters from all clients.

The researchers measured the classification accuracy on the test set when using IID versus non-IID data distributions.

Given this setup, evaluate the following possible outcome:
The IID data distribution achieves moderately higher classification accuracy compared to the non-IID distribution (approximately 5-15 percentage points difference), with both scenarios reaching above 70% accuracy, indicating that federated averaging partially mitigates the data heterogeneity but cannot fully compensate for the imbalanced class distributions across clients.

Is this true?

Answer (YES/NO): NO